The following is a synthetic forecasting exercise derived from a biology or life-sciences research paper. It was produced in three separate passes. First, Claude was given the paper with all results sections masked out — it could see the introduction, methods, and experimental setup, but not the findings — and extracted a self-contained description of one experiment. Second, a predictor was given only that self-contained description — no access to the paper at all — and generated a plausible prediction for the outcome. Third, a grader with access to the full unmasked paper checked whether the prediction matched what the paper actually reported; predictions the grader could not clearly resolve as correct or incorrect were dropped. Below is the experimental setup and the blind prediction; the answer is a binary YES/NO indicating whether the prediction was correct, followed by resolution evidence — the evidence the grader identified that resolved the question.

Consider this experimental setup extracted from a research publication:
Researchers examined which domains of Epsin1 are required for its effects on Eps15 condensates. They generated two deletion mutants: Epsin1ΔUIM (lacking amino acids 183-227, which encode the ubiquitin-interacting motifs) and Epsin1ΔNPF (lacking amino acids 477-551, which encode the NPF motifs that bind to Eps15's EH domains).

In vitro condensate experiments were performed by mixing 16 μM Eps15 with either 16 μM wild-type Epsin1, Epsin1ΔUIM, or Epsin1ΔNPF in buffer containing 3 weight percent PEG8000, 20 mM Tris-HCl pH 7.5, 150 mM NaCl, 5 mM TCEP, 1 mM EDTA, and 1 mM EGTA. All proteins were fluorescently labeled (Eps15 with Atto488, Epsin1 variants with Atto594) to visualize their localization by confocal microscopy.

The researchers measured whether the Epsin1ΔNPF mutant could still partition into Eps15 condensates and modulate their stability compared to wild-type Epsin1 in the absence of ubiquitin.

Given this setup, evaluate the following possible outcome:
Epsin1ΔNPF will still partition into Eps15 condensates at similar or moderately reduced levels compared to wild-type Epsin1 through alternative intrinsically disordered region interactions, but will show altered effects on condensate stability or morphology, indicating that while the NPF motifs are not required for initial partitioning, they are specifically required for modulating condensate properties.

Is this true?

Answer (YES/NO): NO